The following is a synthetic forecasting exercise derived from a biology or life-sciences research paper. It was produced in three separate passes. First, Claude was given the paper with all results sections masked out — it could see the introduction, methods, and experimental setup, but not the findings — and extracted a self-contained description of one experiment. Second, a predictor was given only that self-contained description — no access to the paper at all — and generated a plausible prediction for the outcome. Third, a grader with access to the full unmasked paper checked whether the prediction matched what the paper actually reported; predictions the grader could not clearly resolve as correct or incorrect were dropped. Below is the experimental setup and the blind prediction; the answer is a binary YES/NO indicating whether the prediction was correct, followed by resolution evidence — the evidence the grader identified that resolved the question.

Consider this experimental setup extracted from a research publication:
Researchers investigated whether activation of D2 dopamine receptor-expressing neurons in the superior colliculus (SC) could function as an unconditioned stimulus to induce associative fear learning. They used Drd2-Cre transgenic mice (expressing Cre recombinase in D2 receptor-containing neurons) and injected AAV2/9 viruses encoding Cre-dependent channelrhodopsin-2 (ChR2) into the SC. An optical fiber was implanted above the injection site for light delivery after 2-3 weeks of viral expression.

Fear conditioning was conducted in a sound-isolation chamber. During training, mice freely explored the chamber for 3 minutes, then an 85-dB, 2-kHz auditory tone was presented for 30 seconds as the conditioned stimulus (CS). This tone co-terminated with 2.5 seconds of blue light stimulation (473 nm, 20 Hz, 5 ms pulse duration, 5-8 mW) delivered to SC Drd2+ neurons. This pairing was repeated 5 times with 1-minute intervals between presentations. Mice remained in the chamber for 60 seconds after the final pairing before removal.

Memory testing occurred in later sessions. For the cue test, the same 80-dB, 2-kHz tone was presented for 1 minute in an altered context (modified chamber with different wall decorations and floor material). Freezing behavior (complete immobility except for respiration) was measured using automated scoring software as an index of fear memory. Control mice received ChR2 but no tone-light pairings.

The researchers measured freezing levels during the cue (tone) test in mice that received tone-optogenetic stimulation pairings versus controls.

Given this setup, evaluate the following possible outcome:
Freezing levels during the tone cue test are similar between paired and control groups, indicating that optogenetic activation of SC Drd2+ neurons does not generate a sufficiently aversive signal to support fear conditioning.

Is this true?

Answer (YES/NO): NO